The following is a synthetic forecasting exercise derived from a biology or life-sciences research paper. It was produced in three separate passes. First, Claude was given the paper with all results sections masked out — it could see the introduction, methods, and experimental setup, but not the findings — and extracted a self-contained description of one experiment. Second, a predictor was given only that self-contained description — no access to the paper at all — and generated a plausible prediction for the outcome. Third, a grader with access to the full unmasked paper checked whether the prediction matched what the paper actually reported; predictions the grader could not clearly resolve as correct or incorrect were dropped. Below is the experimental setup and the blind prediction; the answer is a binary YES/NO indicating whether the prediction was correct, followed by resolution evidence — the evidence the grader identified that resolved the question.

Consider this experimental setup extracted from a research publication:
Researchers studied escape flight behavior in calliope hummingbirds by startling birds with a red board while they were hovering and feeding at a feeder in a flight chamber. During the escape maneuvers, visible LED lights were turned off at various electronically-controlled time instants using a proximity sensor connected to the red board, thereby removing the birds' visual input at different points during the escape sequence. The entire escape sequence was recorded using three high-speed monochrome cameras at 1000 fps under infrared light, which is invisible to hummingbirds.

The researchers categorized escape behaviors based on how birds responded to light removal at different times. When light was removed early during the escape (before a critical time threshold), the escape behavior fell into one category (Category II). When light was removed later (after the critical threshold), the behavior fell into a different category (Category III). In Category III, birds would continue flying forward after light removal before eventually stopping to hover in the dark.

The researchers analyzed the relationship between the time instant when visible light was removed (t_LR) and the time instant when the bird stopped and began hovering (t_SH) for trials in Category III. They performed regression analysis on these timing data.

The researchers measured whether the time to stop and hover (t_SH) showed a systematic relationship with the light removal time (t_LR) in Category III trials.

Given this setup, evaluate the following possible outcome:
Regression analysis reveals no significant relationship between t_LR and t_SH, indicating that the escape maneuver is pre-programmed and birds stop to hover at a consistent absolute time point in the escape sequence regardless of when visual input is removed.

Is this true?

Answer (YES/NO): NO